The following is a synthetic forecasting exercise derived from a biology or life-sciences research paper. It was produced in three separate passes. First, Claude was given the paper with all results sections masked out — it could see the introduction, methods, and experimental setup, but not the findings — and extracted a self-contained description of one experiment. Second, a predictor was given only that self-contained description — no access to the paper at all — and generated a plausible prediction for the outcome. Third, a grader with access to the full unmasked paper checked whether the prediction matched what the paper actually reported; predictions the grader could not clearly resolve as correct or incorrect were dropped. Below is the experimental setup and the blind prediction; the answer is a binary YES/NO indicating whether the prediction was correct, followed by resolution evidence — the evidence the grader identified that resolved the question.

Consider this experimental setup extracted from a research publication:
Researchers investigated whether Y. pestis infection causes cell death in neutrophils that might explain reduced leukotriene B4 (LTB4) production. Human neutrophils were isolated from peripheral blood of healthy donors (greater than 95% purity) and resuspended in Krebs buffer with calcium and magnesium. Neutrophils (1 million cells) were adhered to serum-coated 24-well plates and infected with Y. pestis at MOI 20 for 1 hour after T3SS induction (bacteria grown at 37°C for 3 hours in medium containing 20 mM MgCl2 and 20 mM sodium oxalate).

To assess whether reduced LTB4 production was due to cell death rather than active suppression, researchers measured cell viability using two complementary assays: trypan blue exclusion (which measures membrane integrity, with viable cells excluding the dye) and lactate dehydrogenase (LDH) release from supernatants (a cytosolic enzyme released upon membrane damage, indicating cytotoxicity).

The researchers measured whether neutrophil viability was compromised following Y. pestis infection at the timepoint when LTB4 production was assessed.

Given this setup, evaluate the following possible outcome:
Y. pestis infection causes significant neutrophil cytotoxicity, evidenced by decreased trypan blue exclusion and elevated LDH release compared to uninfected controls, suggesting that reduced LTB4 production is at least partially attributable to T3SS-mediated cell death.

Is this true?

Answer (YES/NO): NO